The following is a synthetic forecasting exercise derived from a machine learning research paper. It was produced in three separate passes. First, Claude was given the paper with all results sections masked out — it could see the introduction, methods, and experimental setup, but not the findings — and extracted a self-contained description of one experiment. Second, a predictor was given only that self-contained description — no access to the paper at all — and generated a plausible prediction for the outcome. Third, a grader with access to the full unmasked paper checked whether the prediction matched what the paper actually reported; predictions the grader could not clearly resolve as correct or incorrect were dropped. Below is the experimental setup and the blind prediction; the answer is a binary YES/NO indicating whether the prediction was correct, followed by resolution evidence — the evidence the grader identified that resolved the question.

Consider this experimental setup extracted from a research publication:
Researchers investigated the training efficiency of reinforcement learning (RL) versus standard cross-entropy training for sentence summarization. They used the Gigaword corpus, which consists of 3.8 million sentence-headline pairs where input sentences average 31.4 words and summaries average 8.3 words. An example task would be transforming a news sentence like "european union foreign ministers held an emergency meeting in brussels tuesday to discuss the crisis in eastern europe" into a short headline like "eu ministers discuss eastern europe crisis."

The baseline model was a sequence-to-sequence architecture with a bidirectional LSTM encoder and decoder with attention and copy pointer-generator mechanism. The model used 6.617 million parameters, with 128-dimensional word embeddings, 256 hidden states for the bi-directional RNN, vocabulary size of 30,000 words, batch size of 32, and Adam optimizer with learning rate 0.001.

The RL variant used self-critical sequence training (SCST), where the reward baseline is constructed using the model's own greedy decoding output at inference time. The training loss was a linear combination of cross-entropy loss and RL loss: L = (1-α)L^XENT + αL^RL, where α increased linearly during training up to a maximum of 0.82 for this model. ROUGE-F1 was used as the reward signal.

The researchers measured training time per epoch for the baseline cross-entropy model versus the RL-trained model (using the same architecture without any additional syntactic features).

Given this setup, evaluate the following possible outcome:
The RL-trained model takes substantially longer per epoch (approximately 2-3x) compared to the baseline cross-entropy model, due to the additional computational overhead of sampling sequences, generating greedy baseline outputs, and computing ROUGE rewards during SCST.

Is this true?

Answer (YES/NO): NO